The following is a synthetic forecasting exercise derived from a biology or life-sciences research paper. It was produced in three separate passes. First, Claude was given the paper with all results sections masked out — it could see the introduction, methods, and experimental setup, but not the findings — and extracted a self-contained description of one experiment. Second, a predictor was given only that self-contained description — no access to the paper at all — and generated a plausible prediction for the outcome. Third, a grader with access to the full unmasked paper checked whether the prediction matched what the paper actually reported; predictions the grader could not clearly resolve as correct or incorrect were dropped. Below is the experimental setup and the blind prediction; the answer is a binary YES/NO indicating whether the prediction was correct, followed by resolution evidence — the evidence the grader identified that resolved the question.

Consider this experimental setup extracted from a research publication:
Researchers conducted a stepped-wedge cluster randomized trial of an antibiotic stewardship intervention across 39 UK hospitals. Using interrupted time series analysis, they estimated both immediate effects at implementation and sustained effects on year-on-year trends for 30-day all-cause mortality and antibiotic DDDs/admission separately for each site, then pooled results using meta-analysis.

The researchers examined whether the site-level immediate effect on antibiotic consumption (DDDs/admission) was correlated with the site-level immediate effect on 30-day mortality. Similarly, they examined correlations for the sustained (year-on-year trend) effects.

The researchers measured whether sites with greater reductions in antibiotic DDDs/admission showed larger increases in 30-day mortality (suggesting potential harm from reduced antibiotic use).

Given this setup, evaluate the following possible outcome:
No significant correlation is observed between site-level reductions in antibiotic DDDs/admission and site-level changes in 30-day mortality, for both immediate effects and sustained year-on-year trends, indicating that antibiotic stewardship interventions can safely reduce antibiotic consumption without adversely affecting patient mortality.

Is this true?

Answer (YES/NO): YES